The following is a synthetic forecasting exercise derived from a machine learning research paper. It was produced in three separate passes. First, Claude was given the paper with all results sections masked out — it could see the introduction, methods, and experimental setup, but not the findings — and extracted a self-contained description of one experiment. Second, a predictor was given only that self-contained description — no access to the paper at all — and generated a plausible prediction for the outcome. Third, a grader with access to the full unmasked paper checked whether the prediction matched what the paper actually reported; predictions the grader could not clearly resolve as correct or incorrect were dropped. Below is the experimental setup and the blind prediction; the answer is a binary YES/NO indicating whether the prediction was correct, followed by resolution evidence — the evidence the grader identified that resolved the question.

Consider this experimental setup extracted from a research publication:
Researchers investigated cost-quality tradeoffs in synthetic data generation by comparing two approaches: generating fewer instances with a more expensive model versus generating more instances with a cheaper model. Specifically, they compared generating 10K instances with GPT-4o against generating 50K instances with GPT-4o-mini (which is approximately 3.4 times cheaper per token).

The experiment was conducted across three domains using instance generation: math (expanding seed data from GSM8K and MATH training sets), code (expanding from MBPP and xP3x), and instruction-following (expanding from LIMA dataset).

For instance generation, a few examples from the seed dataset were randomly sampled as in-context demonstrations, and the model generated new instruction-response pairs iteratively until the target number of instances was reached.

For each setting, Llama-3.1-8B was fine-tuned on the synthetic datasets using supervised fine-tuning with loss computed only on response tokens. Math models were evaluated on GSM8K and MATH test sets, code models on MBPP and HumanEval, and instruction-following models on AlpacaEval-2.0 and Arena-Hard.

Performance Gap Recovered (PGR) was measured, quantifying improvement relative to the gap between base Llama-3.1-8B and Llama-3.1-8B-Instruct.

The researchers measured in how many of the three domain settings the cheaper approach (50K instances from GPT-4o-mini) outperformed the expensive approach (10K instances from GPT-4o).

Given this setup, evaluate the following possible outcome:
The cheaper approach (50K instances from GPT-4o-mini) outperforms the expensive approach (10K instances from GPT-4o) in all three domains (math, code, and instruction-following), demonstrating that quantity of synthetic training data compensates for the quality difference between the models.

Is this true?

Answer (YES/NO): NO